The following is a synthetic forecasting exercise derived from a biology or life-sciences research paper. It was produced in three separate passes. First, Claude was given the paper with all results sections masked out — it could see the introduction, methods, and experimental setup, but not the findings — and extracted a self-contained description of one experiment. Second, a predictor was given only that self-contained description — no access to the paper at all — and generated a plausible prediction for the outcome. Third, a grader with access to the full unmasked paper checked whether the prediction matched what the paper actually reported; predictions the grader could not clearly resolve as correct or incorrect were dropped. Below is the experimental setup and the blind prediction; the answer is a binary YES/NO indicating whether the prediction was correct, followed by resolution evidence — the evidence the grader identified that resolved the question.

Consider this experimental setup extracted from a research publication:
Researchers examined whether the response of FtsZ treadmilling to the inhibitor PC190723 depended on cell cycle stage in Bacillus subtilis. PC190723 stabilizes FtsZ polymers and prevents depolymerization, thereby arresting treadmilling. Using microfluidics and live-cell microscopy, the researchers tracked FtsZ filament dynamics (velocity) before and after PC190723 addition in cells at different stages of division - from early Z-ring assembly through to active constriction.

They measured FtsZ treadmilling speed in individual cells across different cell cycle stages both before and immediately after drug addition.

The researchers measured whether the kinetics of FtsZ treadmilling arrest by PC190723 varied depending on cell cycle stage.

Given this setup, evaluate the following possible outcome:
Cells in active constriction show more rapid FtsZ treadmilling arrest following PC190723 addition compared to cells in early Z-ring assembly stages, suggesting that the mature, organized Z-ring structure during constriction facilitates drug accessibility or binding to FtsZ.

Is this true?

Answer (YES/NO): NO